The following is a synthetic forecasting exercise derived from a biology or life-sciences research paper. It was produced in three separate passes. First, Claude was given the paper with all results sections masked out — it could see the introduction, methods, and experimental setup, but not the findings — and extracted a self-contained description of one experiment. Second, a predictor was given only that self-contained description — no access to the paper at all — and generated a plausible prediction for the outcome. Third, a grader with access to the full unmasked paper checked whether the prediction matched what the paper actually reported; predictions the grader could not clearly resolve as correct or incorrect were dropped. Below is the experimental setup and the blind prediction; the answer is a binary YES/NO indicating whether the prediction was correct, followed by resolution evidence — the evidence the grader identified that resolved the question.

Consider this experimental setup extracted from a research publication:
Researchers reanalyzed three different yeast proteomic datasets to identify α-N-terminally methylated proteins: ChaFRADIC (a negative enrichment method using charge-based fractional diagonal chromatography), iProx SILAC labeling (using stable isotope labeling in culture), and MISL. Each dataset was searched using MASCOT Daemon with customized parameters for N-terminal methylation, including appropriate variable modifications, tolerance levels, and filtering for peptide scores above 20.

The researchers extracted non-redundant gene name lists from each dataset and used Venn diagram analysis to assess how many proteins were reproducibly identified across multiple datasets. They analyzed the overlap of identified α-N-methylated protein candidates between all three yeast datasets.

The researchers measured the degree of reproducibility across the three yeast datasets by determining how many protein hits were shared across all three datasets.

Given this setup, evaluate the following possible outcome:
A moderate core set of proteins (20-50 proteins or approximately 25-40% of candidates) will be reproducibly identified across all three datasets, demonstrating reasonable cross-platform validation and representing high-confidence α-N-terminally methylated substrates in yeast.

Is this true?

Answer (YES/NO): NO